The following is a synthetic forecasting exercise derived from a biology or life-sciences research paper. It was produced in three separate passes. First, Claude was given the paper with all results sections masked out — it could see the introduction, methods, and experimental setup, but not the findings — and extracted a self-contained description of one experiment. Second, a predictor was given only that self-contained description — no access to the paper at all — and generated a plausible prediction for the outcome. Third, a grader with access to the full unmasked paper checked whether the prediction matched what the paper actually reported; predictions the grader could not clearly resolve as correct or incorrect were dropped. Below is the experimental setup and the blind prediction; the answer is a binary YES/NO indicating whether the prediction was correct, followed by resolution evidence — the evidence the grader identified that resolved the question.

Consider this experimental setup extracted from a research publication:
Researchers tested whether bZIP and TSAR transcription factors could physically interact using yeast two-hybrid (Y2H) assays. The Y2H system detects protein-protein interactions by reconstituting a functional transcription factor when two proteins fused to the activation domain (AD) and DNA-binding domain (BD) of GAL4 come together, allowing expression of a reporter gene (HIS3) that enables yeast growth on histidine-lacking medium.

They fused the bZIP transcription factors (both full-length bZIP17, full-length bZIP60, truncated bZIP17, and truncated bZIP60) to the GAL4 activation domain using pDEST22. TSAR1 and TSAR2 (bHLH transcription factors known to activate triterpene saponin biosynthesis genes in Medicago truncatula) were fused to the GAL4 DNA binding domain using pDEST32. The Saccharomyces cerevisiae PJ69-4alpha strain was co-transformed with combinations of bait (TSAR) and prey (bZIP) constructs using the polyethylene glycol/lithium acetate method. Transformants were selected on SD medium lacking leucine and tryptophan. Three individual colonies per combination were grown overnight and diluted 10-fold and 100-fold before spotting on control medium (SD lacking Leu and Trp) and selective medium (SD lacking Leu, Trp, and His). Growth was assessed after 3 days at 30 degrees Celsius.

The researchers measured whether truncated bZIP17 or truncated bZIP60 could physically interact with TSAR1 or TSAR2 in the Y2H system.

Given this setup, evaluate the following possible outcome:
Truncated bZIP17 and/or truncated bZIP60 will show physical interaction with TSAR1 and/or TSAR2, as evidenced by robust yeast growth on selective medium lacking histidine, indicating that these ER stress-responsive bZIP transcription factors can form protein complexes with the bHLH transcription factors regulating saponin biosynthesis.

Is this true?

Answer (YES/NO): NO